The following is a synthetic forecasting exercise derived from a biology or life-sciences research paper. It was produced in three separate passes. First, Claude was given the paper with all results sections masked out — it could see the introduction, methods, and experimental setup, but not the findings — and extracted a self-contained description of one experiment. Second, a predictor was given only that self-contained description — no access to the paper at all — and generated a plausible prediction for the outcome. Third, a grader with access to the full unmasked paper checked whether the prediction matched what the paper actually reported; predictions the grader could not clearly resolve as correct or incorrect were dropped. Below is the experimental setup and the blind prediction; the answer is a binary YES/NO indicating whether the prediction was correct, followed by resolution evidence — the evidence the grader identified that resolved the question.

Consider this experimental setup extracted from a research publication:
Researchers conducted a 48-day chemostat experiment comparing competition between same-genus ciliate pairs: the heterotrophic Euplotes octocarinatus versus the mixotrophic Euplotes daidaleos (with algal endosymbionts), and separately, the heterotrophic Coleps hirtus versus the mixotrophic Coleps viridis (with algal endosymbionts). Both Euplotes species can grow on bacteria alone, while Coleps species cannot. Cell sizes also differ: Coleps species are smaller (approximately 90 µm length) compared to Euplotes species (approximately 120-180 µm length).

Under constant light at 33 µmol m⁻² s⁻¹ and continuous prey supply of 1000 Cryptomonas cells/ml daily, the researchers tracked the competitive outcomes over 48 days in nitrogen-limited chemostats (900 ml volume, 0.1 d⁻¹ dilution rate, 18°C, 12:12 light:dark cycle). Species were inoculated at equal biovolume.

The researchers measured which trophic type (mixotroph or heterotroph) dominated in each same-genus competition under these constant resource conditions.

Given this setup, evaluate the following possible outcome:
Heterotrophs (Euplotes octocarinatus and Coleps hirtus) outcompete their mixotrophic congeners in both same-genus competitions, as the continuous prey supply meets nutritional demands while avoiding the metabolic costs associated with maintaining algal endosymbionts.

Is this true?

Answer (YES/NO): NO